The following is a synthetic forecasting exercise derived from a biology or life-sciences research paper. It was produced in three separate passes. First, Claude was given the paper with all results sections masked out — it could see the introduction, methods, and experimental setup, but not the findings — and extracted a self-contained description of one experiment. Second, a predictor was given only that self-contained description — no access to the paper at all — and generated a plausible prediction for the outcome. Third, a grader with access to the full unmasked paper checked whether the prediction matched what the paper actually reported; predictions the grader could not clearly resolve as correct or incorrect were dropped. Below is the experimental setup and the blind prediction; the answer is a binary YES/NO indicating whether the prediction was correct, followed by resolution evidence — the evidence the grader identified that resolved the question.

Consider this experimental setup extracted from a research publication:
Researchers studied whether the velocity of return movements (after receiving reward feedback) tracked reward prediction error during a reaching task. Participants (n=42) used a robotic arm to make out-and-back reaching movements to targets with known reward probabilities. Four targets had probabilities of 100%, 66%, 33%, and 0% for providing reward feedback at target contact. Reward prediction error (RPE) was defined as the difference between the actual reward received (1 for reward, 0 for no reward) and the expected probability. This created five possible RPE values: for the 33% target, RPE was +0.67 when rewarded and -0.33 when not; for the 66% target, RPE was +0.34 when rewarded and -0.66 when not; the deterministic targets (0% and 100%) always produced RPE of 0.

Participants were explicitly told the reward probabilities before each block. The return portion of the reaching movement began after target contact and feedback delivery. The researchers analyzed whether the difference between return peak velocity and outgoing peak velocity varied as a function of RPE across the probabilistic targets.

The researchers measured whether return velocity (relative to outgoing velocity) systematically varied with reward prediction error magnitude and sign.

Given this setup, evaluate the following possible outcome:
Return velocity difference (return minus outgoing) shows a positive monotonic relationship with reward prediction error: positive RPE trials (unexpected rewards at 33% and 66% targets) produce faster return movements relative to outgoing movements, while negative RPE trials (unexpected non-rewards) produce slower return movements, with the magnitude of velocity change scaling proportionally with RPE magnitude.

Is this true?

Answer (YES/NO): YES